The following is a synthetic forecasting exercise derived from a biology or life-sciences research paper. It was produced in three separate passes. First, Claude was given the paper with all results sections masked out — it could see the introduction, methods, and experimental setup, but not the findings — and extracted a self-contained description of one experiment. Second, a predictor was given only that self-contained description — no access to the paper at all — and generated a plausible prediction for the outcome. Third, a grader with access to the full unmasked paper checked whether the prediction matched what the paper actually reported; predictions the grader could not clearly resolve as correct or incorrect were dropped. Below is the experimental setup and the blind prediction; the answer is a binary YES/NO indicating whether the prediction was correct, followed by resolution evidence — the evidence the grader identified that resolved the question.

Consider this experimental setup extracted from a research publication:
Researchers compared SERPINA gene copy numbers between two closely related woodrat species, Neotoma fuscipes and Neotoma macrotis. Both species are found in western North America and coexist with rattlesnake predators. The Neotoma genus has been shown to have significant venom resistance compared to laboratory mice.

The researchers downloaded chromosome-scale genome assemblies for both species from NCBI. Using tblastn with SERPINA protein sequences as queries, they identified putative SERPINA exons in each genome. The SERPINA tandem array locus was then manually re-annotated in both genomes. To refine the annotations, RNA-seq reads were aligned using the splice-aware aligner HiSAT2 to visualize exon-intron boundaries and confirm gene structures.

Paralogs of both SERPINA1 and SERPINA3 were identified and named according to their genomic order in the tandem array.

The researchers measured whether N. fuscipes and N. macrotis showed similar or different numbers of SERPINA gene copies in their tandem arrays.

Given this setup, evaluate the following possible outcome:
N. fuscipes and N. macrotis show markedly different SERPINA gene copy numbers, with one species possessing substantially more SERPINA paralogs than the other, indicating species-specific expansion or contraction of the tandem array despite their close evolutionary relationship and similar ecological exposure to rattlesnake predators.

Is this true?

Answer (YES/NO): NO